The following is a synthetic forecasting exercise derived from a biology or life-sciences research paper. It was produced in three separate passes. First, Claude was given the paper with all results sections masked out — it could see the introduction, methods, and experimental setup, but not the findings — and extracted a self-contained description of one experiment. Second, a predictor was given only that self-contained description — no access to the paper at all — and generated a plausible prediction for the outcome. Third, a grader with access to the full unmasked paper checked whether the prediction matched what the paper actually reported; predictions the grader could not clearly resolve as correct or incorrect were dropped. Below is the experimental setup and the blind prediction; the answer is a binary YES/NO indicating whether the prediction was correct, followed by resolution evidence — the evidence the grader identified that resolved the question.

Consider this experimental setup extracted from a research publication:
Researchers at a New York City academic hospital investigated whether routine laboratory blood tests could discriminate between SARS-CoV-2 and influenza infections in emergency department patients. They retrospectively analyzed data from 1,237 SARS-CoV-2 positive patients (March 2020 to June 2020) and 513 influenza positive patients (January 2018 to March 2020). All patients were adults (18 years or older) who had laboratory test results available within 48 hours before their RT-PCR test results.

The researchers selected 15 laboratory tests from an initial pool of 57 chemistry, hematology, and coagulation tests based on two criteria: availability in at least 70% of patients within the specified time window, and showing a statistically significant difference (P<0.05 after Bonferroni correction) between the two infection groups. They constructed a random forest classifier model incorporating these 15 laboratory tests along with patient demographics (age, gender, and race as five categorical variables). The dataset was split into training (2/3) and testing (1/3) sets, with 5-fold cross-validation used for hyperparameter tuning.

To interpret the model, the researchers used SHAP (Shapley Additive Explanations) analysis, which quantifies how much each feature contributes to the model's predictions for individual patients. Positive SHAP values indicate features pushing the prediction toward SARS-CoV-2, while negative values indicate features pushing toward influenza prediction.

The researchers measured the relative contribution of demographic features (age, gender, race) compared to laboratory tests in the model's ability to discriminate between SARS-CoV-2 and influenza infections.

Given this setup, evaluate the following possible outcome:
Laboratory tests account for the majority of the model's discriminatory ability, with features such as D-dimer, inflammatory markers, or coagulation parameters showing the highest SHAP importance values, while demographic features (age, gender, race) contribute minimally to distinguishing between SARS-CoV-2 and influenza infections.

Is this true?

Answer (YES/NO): NO